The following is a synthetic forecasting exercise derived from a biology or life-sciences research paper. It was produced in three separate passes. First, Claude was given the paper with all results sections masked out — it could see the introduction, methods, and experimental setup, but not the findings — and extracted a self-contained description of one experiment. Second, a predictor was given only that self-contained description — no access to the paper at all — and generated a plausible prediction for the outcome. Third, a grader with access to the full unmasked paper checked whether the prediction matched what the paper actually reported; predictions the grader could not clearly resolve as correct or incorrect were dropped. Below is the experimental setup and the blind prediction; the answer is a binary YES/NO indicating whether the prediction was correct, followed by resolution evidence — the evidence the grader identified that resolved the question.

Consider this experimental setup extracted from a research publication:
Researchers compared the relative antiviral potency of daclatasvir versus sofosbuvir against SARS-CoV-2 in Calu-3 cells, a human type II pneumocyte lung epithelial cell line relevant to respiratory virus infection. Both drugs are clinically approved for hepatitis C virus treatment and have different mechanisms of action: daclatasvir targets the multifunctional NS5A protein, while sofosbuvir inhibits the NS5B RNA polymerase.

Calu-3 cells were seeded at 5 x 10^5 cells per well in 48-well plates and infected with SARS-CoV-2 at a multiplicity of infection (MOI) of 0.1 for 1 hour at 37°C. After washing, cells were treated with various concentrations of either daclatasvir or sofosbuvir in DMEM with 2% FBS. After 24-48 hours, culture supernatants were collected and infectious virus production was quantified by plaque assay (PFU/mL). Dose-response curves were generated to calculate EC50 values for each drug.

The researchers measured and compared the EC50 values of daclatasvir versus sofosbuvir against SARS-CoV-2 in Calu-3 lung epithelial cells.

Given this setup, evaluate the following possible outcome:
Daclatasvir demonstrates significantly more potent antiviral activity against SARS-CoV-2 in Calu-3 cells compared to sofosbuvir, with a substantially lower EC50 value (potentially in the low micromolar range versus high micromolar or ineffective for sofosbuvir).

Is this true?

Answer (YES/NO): YES